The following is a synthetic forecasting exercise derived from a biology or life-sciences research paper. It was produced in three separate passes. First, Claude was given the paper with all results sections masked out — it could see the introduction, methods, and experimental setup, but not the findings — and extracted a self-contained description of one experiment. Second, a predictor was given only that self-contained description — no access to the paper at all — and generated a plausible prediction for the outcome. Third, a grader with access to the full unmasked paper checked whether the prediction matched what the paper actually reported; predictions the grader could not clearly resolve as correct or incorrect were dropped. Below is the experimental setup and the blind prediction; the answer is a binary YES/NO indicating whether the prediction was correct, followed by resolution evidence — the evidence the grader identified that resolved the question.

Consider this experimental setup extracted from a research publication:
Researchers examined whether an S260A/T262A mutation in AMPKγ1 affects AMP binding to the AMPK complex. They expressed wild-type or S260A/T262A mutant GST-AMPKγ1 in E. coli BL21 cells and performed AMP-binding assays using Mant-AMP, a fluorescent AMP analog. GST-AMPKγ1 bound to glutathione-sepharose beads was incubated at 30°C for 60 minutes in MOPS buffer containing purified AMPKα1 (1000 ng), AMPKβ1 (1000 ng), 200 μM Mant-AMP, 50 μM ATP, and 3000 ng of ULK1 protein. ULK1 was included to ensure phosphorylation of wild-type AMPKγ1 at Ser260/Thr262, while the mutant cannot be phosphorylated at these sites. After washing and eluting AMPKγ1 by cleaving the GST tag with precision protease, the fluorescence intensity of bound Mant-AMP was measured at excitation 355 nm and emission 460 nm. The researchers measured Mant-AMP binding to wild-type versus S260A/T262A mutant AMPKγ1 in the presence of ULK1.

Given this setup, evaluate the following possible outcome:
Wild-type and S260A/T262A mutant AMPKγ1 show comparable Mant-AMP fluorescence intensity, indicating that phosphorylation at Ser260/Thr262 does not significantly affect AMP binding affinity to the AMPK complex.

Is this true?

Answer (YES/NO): NO